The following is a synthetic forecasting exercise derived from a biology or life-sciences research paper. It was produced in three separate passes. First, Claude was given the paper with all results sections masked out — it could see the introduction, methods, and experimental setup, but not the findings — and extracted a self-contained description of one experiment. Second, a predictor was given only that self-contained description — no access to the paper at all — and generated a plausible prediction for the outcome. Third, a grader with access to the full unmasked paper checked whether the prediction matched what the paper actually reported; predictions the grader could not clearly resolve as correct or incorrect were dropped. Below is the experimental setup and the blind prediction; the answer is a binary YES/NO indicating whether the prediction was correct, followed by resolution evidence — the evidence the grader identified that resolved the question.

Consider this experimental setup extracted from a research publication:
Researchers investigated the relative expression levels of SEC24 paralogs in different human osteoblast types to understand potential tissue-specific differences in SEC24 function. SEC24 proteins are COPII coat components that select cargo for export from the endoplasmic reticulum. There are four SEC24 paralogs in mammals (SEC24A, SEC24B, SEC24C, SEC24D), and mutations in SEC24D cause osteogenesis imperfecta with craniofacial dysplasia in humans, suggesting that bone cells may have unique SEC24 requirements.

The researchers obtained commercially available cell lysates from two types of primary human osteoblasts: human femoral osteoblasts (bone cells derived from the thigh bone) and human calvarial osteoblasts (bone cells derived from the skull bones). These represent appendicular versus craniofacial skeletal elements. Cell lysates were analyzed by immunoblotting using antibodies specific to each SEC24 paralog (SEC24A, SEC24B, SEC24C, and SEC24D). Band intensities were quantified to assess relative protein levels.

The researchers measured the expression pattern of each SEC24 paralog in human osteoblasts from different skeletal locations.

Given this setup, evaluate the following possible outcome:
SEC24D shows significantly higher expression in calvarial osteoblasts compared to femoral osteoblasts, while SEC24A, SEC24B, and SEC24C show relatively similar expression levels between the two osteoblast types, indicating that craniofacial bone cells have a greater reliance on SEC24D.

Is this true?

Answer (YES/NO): NO